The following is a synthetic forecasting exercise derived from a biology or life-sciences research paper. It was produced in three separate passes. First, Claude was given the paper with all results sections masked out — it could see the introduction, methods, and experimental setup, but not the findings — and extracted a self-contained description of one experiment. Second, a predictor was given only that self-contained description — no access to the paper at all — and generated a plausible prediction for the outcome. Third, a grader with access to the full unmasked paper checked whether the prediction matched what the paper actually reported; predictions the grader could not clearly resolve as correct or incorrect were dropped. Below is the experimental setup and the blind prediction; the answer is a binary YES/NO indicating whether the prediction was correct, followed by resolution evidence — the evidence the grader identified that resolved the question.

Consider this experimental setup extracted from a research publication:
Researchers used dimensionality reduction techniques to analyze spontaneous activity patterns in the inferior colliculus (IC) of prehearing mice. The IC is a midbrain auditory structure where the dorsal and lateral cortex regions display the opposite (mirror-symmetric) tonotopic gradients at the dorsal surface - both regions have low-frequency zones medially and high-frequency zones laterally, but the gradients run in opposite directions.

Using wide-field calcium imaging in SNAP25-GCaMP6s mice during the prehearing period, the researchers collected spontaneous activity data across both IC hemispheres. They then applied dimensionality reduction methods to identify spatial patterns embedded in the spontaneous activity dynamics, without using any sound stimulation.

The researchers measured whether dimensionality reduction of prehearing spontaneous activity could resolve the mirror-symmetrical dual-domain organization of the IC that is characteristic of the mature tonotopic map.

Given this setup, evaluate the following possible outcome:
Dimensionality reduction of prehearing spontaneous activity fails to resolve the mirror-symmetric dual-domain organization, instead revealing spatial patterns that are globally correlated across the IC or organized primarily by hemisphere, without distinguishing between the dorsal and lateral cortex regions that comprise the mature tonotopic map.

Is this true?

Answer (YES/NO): NO